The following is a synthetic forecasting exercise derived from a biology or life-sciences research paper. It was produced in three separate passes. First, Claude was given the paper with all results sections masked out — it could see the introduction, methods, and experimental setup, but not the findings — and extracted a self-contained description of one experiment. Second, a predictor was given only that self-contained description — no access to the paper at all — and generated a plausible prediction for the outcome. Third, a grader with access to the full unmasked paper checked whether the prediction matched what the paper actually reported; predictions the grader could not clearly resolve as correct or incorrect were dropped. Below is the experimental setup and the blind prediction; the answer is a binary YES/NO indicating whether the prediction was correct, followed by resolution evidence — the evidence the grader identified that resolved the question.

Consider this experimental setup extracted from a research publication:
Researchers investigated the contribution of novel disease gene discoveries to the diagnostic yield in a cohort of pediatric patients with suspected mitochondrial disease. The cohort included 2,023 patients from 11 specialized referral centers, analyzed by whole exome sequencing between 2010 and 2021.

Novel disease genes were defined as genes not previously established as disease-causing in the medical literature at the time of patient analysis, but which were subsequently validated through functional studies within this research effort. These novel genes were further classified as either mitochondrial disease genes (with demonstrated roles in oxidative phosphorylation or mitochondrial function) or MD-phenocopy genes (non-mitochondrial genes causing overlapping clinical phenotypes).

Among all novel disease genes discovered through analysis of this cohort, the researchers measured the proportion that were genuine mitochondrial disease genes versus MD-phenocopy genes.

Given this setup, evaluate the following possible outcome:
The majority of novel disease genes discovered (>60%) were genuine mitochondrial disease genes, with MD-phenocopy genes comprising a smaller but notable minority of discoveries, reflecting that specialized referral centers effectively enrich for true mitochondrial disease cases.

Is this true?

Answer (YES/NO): YES